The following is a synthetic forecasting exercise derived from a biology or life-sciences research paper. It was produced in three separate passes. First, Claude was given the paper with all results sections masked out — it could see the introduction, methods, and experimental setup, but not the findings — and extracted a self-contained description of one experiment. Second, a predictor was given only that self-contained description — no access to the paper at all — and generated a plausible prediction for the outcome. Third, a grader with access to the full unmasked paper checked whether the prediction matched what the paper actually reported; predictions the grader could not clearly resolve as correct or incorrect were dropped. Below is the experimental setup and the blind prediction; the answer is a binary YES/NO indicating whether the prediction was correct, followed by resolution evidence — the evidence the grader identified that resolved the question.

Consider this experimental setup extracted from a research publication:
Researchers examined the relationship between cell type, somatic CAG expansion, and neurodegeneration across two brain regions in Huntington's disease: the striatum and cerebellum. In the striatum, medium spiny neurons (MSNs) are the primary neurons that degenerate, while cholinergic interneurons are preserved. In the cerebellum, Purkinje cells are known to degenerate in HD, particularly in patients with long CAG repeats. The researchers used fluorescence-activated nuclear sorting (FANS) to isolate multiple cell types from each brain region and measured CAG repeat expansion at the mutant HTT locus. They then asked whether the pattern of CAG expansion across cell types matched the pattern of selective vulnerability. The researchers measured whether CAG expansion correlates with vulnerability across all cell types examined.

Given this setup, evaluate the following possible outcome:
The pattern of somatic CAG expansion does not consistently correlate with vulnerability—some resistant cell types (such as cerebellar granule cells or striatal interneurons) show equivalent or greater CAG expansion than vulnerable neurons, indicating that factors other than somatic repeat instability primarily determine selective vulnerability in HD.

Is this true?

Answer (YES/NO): NO